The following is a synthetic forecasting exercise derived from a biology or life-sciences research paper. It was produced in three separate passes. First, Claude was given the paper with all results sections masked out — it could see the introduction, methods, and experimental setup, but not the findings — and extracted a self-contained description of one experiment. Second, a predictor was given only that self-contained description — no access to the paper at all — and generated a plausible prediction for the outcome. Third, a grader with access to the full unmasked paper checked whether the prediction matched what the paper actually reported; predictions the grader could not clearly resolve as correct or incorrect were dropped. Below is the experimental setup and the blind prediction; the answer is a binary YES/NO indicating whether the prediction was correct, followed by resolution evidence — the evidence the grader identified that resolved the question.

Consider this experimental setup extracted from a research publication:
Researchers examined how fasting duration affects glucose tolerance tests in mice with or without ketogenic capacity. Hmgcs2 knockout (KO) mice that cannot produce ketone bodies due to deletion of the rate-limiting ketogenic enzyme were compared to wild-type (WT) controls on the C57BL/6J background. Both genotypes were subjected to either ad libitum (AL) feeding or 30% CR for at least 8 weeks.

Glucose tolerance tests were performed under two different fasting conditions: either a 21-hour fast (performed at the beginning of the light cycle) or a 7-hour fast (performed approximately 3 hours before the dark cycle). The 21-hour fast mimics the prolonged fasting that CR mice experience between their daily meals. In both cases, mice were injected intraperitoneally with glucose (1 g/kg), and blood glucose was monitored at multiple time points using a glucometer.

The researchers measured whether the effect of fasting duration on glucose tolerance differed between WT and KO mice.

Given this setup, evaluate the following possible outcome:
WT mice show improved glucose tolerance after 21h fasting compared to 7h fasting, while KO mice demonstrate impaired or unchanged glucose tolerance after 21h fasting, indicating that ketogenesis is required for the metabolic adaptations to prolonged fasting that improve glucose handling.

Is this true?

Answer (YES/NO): NO